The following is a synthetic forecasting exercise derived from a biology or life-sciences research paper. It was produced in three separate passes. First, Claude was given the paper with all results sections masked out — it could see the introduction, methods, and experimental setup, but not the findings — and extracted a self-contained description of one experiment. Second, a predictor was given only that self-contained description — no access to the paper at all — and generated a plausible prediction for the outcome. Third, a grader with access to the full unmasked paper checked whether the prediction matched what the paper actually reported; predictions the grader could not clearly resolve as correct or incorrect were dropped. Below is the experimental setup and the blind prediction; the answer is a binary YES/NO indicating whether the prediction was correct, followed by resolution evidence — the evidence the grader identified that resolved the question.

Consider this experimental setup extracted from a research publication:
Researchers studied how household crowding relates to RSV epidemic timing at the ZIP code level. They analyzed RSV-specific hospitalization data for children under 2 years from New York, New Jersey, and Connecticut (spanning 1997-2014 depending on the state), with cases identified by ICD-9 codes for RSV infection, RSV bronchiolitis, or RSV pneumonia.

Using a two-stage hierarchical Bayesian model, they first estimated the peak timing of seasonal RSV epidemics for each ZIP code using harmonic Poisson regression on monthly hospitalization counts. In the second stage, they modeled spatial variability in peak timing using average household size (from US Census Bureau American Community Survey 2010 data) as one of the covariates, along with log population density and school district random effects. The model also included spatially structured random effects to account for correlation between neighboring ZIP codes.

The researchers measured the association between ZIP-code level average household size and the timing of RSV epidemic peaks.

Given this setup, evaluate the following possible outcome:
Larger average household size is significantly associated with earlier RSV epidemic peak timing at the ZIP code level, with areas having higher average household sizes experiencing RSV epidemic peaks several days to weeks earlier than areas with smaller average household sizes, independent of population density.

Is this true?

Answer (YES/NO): YES